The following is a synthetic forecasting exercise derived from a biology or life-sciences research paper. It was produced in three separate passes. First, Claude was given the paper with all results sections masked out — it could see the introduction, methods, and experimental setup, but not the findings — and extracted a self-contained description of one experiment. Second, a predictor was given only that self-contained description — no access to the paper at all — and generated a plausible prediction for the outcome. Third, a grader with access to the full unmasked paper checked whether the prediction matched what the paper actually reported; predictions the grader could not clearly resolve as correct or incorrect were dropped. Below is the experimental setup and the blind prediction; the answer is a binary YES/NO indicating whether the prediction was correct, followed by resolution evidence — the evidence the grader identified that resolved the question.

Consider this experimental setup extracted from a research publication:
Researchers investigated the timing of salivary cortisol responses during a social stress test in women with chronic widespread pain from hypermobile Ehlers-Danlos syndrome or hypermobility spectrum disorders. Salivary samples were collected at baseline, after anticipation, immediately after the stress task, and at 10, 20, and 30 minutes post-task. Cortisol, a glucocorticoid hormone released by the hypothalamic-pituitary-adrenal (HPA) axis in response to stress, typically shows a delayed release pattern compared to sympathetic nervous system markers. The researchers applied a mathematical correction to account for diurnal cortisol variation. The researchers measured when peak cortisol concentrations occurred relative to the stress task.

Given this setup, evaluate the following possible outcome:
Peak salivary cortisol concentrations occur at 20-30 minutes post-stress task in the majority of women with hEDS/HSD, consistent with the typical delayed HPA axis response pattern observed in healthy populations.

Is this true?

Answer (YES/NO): NO